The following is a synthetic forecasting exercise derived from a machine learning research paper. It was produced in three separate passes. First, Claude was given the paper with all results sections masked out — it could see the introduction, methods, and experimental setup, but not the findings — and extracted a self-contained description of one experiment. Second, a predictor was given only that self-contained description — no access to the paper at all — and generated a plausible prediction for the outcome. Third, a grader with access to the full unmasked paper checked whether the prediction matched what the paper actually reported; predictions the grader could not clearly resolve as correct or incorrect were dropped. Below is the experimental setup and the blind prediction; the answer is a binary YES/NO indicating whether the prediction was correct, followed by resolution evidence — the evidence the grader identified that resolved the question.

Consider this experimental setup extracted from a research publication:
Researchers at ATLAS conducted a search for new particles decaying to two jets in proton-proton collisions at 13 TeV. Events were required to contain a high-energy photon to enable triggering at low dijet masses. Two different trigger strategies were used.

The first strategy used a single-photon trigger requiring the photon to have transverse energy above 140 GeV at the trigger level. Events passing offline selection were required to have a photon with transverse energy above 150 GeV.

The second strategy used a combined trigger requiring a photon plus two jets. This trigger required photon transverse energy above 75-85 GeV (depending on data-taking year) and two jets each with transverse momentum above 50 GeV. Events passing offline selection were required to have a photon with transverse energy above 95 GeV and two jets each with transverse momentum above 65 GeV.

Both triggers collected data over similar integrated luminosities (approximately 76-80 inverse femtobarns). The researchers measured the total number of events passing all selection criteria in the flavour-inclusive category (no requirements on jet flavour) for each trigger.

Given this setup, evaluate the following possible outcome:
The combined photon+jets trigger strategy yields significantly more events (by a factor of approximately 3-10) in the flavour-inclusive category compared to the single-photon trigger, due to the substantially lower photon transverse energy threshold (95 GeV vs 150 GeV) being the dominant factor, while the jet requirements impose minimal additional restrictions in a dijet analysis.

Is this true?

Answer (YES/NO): NO